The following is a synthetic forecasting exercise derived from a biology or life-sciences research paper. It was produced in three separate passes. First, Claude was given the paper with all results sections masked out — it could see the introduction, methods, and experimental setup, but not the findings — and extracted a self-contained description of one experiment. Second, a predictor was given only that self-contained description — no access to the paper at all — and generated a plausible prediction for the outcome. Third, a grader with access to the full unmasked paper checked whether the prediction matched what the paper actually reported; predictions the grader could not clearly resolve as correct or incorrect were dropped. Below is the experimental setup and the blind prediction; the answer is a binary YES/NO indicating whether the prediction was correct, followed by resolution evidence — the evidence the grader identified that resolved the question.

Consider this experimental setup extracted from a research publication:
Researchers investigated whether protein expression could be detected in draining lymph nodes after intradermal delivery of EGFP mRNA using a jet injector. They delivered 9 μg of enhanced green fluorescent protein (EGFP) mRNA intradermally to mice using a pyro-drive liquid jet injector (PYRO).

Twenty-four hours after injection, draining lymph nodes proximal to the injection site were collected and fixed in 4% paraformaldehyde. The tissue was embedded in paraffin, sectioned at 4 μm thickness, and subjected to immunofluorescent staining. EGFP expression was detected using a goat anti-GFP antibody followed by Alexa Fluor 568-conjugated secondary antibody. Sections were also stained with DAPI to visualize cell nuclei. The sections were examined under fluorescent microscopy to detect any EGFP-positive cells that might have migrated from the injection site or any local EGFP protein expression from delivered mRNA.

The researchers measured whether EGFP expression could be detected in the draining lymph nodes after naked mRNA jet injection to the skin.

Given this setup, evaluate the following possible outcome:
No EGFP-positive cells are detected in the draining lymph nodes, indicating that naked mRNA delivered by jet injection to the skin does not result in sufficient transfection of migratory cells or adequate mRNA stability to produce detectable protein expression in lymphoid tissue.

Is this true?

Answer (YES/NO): NO